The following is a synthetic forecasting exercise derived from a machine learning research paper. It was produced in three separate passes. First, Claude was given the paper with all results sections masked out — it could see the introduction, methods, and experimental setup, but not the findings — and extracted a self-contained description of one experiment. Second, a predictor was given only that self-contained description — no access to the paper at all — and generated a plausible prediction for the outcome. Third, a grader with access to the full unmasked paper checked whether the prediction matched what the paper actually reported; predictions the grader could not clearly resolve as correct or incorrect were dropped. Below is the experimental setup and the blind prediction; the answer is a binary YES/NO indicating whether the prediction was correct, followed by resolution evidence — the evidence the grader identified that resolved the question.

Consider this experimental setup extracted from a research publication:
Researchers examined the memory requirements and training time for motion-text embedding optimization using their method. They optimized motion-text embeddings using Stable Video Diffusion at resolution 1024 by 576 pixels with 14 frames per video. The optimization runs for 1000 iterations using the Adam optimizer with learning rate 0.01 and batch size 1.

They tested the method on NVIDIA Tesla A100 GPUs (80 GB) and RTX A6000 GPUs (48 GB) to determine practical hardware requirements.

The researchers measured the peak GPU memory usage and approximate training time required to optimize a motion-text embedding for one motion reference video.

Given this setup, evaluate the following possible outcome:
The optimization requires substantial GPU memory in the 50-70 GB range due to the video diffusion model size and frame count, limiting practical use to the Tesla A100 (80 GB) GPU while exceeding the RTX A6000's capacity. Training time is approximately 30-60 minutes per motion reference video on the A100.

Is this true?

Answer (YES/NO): NO